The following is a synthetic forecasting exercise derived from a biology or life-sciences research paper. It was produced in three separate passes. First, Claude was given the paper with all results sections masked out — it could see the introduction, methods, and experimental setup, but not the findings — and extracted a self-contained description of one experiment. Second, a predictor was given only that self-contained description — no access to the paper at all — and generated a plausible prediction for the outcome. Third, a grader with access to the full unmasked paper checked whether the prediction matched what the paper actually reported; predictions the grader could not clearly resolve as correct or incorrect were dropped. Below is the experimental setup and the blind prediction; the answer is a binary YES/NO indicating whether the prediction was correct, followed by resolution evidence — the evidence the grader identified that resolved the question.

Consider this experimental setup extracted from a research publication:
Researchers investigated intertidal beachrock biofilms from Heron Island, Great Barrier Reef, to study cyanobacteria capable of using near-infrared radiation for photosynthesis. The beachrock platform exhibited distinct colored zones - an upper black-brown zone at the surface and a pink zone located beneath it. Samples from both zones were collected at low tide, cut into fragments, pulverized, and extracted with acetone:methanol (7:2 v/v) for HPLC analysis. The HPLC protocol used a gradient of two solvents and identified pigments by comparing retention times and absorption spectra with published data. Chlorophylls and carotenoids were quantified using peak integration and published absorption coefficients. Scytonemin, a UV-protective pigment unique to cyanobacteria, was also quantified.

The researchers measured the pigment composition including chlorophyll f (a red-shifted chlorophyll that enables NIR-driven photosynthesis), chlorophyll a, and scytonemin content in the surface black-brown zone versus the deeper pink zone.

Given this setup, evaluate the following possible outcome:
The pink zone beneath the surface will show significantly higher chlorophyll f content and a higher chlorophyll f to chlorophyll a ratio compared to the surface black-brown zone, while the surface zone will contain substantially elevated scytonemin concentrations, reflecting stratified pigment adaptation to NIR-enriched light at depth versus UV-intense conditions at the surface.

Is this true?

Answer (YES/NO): NO